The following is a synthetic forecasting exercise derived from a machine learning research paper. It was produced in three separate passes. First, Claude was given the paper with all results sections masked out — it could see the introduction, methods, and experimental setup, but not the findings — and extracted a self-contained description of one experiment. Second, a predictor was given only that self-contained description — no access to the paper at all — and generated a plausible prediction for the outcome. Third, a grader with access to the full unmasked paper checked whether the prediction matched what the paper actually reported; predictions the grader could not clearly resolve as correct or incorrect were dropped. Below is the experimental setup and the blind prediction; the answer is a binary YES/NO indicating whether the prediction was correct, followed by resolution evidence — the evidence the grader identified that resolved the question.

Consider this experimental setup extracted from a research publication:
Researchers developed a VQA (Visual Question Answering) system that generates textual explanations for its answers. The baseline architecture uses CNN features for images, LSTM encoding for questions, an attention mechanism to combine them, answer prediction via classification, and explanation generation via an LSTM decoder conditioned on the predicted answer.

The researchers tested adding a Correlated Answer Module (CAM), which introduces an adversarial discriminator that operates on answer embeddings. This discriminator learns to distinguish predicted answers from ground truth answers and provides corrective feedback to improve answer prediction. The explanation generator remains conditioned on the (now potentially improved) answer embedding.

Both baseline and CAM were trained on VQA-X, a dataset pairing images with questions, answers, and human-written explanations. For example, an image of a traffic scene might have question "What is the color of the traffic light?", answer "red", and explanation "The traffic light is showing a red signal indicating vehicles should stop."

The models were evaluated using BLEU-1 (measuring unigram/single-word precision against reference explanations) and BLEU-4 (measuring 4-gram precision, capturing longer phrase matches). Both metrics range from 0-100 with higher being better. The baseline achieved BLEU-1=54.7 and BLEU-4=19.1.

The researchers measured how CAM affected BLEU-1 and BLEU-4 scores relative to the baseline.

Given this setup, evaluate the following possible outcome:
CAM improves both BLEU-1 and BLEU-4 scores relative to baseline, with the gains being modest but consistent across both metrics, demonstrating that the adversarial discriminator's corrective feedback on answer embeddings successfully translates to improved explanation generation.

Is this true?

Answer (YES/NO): NO